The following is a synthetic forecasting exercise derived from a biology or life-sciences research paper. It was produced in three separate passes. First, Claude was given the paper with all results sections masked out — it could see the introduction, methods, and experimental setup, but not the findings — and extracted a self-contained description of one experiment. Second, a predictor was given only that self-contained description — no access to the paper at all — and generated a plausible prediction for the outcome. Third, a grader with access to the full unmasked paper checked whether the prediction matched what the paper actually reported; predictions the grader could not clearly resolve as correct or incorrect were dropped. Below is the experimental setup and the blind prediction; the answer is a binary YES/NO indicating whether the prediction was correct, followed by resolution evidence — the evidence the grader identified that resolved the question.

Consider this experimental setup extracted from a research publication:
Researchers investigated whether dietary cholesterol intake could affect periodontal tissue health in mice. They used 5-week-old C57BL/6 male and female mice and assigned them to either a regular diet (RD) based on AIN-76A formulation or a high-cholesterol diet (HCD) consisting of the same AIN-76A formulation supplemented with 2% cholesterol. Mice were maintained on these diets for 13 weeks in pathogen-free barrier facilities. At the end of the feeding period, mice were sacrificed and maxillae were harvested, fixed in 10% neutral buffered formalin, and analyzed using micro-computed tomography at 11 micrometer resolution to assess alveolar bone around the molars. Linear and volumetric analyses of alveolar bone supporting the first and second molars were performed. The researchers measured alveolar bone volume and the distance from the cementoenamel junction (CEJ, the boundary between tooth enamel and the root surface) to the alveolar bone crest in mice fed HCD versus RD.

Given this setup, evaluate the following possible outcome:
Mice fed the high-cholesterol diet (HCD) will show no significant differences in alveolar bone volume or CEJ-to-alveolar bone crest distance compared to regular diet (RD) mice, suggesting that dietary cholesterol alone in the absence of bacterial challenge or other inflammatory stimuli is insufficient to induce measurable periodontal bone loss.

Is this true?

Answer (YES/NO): NO